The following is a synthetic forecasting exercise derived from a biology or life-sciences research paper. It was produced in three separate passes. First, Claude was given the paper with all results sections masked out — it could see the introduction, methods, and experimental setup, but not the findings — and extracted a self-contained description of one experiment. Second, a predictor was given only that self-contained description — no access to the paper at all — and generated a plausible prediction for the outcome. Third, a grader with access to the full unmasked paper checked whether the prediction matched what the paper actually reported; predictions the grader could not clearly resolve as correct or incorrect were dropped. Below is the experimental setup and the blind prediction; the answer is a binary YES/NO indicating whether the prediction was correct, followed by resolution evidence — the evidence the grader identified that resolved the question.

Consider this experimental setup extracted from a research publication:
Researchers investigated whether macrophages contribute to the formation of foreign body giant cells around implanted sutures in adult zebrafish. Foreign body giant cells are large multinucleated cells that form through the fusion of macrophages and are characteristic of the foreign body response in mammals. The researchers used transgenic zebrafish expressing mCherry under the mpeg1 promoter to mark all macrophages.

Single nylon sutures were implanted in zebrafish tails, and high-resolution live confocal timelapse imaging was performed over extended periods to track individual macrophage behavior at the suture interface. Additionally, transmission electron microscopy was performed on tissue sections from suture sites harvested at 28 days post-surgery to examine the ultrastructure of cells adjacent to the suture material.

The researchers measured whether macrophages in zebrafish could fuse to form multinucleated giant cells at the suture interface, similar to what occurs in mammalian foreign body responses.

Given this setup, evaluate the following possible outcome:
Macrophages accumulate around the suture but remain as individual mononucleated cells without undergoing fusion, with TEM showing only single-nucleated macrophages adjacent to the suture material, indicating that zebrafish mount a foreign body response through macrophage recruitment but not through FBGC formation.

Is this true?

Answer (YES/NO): NO